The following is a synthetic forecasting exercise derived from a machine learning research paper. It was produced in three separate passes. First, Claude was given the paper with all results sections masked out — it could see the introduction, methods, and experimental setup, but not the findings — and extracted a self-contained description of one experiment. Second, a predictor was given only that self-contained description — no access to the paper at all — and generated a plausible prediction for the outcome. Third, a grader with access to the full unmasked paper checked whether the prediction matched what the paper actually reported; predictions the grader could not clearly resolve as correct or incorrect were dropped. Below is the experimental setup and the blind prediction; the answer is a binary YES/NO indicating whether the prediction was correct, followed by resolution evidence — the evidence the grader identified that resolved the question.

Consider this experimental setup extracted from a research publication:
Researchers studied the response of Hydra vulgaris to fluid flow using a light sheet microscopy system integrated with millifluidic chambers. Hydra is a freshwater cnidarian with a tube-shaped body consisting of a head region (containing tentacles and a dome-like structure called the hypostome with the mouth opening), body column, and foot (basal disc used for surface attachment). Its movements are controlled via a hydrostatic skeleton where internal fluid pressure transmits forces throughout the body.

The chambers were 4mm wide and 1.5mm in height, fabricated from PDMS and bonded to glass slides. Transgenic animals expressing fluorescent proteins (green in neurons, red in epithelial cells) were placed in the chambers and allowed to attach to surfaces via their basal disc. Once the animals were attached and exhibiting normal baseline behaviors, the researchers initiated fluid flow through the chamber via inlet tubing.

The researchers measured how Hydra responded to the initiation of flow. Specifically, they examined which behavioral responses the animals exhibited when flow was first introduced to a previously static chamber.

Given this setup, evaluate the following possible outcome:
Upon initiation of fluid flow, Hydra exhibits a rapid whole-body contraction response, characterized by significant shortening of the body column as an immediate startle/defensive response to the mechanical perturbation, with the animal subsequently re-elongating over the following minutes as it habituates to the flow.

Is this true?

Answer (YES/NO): NO